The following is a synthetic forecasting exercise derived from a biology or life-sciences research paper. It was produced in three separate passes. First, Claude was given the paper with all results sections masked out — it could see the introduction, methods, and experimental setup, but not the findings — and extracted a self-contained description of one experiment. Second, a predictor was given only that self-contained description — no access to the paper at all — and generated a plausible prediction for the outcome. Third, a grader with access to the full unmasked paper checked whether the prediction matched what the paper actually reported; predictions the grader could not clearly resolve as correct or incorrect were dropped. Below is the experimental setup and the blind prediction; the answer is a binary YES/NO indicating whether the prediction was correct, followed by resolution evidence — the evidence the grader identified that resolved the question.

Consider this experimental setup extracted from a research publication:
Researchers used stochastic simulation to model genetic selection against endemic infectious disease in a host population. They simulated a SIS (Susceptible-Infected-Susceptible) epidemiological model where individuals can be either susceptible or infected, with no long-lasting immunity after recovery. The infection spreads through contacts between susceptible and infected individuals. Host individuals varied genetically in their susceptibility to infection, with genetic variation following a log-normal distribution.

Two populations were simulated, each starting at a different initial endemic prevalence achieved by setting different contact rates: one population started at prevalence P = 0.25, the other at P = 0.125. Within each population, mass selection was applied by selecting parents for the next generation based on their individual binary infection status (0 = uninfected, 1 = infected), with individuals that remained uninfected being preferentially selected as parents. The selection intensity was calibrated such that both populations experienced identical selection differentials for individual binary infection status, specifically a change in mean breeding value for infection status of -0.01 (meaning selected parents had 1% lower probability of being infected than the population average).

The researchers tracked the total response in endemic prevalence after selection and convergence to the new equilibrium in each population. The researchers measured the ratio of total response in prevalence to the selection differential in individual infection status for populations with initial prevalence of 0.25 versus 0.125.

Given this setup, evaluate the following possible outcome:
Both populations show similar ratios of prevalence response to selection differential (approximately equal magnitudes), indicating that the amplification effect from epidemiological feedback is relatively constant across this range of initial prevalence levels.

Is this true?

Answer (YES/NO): NO